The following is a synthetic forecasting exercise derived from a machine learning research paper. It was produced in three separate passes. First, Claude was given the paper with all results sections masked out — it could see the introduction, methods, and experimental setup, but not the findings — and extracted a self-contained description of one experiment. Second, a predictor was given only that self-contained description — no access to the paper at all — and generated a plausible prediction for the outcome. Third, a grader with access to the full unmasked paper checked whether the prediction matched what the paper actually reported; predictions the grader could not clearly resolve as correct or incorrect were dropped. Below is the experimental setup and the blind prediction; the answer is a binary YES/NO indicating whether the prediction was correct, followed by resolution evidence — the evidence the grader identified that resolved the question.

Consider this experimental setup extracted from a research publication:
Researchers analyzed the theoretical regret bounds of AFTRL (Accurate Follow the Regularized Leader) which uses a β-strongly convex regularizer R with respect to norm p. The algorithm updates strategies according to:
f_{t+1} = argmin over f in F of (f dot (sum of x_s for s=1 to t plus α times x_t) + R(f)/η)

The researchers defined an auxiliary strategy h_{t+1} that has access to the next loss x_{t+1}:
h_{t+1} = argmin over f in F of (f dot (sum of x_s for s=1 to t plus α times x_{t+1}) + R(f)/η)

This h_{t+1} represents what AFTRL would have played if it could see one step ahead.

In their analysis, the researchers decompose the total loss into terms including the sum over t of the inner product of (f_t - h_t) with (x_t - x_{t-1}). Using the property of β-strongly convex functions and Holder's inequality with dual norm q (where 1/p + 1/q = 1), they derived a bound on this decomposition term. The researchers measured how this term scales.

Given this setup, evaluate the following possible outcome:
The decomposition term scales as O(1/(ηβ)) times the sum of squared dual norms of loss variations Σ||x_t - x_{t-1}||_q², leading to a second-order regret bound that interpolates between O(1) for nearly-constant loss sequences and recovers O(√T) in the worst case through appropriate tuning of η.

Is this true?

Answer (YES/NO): NO